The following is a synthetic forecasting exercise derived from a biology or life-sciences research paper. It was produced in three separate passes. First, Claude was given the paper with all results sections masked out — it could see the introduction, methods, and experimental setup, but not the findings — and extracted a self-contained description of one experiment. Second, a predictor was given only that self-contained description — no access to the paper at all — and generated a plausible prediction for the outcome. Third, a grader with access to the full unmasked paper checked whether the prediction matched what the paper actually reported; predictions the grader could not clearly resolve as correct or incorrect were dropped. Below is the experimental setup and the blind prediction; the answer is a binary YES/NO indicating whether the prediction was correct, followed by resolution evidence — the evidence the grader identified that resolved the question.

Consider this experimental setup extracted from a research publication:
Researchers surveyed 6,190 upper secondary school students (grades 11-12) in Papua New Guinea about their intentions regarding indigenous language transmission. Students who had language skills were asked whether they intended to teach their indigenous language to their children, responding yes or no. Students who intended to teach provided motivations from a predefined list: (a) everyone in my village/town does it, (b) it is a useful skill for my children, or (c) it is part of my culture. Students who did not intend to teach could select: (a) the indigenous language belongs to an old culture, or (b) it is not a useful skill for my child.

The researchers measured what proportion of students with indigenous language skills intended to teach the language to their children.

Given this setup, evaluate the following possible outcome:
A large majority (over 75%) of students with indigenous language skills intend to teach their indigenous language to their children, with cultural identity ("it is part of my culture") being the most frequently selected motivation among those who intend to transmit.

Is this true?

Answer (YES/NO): YES